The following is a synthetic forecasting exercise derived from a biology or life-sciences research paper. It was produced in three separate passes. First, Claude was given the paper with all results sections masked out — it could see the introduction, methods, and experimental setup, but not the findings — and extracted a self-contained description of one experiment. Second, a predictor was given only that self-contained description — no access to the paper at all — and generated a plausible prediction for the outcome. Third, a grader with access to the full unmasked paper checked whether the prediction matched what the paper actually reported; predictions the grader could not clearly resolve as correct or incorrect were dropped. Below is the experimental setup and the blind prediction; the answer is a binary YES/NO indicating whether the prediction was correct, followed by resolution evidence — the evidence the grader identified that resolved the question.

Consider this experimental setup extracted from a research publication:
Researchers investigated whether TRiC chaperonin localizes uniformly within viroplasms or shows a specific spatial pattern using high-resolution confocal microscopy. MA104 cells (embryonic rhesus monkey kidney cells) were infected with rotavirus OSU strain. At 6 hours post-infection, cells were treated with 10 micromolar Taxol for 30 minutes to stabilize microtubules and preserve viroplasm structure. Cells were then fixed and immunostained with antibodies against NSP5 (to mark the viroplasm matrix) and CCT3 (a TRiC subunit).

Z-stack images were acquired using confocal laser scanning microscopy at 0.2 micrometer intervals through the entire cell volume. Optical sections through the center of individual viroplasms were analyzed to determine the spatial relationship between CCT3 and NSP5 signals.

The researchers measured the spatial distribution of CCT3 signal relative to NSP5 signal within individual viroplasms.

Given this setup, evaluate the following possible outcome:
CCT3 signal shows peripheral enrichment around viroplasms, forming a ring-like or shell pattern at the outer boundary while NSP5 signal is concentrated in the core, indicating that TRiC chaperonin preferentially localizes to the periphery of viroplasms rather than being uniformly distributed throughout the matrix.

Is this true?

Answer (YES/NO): NO